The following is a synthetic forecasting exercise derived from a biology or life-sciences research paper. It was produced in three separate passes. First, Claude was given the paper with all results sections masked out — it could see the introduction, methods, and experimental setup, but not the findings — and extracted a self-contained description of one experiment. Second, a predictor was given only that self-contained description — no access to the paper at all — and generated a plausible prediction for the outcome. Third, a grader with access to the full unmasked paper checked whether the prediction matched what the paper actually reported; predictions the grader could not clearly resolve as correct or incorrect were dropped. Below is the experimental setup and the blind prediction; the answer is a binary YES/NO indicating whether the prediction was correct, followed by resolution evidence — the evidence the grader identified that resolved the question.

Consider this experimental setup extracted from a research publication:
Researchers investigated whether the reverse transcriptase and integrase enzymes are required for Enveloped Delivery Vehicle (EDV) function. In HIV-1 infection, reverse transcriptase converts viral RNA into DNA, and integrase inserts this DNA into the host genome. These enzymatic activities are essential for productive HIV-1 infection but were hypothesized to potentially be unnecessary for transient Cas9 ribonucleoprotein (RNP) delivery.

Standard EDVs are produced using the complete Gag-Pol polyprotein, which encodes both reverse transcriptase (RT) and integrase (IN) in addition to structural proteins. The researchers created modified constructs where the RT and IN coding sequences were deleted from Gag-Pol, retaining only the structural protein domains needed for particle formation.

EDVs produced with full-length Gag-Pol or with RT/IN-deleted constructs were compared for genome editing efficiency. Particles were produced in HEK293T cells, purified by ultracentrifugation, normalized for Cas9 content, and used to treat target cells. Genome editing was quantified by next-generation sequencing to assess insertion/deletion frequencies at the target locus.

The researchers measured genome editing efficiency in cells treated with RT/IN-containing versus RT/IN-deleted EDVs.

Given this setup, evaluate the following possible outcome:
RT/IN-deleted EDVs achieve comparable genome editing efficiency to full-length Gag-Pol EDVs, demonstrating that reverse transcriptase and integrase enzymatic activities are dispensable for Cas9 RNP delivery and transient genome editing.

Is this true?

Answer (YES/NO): YES